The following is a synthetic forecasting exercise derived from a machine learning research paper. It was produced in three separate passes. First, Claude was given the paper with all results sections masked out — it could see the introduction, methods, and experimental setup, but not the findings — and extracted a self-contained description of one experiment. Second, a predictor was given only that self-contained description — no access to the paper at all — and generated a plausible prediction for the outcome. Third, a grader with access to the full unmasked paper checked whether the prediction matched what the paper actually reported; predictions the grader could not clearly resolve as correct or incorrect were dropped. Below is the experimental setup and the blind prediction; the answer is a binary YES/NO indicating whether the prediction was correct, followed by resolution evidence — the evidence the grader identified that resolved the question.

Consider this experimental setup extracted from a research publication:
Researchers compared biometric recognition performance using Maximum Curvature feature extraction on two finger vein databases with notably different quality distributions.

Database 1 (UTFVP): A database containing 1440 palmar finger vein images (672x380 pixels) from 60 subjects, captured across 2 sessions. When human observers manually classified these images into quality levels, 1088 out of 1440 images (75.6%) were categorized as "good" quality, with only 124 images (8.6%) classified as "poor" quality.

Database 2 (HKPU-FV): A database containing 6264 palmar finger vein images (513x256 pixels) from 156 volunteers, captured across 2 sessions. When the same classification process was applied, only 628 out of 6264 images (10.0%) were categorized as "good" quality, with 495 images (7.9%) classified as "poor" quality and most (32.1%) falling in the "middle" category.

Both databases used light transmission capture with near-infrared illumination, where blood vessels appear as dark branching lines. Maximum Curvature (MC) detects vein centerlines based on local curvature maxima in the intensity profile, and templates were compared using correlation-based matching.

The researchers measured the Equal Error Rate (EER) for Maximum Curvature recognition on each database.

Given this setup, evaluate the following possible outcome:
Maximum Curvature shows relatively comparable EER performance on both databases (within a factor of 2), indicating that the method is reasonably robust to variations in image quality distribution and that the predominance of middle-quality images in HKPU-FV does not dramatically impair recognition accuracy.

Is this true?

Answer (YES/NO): NO